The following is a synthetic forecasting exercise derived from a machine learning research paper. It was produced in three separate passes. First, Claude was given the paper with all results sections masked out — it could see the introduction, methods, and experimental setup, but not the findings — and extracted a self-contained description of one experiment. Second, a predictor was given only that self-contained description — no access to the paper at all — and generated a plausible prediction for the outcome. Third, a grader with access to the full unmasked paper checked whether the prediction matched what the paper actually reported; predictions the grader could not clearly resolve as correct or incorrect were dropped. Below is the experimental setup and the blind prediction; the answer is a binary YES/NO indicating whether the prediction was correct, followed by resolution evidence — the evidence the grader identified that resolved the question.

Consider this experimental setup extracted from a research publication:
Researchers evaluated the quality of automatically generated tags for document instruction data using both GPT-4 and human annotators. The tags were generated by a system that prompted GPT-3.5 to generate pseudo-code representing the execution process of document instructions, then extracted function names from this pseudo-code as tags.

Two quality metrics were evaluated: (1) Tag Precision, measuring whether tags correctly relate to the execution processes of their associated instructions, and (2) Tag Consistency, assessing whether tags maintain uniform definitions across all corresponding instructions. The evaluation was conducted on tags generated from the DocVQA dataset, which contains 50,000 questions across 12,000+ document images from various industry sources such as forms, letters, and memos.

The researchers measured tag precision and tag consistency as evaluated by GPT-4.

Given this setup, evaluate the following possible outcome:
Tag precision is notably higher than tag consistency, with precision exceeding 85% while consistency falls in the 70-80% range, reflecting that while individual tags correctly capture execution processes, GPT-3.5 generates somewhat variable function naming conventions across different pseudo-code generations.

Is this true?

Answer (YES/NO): YES